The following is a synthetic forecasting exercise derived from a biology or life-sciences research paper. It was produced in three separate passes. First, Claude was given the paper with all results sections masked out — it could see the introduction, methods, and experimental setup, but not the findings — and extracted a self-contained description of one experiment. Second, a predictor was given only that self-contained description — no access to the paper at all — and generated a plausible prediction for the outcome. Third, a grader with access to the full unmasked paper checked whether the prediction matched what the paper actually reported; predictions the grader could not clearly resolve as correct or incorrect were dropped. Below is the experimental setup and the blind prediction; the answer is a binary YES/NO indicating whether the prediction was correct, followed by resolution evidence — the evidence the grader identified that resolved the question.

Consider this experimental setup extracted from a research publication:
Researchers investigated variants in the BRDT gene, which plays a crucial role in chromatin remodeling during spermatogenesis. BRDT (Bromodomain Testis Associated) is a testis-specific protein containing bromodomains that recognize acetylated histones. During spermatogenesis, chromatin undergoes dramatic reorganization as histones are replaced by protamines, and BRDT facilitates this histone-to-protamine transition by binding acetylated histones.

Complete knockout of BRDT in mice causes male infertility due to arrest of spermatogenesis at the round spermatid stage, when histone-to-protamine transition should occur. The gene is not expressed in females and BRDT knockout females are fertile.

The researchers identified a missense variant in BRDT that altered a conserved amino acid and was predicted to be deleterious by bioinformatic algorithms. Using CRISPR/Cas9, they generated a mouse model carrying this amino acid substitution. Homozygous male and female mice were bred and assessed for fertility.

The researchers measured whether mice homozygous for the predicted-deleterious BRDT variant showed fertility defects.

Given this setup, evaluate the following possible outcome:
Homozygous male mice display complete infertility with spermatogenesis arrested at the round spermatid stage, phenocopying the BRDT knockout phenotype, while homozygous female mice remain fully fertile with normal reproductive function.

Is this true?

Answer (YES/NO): NO